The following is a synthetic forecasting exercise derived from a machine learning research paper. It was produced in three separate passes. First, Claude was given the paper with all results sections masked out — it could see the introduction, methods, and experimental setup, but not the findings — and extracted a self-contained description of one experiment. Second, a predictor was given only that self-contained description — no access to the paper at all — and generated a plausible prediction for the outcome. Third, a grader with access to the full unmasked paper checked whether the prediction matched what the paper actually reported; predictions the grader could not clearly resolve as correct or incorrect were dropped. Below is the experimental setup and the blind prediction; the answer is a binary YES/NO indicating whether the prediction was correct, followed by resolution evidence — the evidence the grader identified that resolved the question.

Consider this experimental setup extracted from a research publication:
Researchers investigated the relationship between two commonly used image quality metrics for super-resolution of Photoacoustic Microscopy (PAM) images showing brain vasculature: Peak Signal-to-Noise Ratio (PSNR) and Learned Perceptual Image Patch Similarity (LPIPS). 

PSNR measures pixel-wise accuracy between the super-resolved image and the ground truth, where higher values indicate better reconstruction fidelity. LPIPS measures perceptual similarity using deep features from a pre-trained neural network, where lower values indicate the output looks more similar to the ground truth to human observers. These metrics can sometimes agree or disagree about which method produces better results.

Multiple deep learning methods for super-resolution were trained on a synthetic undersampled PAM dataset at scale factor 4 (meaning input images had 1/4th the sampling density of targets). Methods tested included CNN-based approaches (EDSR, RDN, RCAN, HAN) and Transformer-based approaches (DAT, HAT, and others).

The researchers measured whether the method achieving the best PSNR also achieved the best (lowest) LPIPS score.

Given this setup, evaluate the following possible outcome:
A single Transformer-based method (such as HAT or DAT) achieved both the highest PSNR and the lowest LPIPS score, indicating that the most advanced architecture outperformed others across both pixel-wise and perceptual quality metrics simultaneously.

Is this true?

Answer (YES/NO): NO